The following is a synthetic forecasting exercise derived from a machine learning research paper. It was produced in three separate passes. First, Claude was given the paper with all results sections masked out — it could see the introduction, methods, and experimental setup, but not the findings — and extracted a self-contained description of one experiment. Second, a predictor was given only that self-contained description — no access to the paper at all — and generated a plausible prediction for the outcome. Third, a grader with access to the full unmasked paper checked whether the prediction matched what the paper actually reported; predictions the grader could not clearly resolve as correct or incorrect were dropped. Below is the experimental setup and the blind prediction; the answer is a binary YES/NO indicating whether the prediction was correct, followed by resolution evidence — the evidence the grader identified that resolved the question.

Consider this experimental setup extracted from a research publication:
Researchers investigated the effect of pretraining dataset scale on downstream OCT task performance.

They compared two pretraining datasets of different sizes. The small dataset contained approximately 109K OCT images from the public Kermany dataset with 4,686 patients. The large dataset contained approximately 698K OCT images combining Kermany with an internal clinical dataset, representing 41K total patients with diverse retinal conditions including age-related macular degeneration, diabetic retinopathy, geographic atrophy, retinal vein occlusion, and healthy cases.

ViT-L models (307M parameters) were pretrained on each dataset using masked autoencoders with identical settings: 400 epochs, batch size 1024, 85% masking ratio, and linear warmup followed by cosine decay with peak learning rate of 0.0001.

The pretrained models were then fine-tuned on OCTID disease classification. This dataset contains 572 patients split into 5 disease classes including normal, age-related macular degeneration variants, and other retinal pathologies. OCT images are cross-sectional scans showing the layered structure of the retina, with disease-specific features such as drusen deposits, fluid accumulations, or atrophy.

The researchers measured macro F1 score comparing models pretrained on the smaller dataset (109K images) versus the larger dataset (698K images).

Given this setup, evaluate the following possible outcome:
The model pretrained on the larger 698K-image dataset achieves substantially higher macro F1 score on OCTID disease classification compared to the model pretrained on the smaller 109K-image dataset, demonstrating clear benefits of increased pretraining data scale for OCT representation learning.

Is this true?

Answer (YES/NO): YES